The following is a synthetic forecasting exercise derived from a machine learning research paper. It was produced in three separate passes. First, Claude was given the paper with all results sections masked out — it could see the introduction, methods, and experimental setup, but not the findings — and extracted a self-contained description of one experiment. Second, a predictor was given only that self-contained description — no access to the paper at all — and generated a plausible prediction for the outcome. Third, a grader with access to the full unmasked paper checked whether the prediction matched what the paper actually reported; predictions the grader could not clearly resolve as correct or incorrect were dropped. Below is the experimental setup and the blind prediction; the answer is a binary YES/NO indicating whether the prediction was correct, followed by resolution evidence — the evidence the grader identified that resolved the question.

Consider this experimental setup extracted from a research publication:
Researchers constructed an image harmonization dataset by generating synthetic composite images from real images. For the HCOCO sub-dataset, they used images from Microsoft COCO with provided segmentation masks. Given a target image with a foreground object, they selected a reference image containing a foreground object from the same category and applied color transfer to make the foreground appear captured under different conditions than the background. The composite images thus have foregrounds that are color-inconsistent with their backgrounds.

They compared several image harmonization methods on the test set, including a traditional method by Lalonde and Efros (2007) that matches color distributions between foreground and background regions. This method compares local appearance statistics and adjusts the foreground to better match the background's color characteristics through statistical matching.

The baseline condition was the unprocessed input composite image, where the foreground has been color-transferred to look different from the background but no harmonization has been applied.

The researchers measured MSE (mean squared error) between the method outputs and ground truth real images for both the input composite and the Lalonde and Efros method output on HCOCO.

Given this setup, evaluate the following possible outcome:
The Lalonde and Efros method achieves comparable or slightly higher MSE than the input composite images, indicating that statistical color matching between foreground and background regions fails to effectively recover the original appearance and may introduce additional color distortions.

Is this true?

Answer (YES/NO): NO